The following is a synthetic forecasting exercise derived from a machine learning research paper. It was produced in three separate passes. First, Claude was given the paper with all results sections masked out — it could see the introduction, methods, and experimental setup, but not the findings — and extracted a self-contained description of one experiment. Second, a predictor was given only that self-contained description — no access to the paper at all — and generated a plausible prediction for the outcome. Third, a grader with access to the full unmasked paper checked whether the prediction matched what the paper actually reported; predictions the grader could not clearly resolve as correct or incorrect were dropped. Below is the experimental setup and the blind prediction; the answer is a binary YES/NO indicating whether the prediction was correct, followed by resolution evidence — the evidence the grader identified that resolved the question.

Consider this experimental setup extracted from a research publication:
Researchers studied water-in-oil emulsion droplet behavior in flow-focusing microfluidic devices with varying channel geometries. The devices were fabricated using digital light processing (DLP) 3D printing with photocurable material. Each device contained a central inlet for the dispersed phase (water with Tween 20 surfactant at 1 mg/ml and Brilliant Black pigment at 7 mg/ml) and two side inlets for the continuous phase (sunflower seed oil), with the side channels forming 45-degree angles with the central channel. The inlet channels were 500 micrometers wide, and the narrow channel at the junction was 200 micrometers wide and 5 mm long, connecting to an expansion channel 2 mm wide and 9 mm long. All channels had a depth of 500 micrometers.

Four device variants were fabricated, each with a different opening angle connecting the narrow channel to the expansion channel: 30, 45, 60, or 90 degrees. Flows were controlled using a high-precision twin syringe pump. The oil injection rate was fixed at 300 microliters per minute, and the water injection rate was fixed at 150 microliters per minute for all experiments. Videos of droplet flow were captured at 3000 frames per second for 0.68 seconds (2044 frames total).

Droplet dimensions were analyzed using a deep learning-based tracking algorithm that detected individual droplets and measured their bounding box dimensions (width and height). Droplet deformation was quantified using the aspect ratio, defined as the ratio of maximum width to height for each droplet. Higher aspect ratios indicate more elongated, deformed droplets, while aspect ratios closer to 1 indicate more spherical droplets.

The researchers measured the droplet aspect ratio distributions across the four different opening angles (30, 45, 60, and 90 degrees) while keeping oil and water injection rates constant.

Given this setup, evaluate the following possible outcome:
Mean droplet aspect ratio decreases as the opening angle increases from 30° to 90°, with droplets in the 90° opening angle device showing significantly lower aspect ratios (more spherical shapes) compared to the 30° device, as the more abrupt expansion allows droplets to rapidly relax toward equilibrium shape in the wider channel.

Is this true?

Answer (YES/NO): YES